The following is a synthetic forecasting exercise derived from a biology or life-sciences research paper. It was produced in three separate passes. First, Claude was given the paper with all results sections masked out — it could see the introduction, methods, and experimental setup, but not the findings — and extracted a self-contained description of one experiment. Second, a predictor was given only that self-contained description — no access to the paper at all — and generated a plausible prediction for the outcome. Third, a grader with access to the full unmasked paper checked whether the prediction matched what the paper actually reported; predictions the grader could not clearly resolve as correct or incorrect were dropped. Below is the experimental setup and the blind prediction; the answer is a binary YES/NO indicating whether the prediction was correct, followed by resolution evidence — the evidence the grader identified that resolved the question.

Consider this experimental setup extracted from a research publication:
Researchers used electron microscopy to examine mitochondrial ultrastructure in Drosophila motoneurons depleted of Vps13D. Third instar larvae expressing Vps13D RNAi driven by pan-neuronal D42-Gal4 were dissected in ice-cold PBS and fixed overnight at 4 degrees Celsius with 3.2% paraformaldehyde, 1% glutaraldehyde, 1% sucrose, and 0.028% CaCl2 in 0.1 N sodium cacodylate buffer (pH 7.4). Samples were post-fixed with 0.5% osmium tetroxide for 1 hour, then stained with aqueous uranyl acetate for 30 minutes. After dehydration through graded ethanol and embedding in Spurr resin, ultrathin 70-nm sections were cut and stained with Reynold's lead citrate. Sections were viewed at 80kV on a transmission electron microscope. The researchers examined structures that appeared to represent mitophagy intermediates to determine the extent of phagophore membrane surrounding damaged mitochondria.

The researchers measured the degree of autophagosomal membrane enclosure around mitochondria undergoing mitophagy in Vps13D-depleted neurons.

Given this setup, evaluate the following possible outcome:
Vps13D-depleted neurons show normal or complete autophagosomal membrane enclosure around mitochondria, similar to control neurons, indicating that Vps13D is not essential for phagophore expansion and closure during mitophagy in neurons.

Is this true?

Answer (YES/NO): NO